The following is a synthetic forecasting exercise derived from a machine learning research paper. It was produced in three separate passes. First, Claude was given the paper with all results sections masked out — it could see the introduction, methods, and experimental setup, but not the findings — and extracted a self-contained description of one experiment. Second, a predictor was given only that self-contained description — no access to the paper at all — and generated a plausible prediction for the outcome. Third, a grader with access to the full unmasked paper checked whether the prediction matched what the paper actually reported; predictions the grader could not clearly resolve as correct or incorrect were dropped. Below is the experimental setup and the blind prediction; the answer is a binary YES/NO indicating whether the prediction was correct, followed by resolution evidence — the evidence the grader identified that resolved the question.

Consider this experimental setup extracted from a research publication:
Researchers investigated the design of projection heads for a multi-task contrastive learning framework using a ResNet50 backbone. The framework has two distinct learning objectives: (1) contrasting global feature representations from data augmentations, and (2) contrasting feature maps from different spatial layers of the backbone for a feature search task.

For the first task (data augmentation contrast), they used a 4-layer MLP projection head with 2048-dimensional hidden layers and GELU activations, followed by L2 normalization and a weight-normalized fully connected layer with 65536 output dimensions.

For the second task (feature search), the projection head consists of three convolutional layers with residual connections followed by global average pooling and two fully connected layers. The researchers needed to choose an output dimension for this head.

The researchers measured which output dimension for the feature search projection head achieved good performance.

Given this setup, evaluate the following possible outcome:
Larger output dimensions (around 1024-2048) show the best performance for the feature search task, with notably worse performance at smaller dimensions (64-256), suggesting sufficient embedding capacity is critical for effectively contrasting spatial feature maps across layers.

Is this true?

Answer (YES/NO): NO